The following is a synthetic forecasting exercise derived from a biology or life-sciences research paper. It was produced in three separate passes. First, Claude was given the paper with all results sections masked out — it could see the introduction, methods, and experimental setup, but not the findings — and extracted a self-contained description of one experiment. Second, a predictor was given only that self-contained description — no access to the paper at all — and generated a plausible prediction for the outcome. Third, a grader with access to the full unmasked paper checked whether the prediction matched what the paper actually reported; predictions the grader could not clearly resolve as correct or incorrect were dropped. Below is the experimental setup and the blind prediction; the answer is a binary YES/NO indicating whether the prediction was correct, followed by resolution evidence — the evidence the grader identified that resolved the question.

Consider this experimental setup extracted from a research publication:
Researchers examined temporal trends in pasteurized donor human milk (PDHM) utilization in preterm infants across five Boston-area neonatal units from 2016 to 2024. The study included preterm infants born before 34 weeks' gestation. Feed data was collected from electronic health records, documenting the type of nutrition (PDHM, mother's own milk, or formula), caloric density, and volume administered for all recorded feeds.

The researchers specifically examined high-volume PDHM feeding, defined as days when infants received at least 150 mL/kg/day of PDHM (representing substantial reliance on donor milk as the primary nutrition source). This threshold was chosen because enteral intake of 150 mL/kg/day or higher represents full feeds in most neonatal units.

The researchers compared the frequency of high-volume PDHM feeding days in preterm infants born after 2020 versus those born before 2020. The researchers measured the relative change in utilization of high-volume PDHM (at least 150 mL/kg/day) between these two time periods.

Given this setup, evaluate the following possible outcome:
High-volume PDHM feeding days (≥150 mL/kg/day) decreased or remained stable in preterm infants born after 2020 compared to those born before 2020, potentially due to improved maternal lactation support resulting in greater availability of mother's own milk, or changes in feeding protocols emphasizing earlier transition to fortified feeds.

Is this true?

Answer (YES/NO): NO